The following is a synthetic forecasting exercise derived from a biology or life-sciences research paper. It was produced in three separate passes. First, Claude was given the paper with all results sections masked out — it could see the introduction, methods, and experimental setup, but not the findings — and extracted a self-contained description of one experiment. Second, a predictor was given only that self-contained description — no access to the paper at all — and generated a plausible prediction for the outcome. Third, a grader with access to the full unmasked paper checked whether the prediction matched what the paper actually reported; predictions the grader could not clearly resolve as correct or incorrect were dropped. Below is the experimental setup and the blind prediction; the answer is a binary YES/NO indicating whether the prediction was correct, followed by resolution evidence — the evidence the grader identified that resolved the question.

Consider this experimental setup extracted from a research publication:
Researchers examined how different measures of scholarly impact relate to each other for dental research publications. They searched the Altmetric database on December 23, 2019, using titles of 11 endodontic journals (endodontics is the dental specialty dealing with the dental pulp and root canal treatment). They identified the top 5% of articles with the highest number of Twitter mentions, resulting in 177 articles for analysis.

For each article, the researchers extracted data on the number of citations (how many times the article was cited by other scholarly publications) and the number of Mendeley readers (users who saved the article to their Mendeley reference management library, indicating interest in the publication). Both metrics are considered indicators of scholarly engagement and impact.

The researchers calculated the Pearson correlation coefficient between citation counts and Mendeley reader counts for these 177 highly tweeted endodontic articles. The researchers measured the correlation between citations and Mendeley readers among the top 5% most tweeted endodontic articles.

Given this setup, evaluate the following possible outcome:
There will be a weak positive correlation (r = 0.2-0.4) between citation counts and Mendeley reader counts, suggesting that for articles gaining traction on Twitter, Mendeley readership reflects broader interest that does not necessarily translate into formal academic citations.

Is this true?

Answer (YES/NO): NO